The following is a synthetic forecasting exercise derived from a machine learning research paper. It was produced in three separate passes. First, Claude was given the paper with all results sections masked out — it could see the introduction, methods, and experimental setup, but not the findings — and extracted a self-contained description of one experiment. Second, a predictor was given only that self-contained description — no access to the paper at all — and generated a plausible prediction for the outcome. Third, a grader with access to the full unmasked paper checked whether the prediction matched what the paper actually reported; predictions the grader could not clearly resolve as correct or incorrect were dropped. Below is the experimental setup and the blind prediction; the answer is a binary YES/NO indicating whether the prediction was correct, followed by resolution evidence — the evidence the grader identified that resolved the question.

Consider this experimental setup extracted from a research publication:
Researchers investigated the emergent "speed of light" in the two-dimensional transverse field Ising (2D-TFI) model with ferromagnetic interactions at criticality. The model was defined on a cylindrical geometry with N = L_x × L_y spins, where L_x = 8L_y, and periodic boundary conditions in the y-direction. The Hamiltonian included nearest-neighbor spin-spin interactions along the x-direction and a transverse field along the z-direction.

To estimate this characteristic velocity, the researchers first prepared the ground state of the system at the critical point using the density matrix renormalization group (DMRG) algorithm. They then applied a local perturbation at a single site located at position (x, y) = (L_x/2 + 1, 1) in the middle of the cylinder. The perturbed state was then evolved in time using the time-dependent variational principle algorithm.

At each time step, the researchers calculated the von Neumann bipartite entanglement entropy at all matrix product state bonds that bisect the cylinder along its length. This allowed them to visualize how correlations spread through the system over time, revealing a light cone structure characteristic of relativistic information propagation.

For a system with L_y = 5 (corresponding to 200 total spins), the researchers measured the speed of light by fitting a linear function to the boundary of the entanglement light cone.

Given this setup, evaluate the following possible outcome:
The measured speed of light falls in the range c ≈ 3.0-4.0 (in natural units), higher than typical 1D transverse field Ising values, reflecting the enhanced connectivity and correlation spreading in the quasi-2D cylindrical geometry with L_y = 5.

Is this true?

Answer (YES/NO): YES